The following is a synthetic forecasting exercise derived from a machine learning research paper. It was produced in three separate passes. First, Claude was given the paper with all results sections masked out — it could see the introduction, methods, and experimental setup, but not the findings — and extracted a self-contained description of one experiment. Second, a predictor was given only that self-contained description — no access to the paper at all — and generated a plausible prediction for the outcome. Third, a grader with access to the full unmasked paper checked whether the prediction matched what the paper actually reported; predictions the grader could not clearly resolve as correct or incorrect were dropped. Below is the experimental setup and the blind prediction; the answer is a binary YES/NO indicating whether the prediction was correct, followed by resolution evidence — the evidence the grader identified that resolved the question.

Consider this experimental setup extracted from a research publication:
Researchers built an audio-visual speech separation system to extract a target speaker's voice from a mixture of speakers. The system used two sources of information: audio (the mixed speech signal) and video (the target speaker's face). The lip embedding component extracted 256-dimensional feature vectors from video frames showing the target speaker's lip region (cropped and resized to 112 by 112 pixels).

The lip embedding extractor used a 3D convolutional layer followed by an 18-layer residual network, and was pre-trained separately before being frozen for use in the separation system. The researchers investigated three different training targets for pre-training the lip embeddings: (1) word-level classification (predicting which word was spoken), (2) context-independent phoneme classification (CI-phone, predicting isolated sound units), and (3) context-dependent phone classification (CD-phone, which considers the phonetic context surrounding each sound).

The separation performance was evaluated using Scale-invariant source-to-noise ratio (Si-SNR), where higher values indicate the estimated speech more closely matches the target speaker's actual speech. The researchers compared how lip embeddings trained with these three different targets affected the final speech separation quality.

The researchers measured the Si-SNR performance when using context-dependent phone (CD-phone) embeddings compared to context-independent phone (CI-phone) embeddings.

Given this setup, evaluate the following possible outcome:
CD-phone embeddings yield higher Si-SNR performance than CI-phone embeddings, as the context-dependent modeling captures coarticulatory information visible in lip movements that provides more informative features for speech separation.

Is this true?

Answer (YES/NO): NO